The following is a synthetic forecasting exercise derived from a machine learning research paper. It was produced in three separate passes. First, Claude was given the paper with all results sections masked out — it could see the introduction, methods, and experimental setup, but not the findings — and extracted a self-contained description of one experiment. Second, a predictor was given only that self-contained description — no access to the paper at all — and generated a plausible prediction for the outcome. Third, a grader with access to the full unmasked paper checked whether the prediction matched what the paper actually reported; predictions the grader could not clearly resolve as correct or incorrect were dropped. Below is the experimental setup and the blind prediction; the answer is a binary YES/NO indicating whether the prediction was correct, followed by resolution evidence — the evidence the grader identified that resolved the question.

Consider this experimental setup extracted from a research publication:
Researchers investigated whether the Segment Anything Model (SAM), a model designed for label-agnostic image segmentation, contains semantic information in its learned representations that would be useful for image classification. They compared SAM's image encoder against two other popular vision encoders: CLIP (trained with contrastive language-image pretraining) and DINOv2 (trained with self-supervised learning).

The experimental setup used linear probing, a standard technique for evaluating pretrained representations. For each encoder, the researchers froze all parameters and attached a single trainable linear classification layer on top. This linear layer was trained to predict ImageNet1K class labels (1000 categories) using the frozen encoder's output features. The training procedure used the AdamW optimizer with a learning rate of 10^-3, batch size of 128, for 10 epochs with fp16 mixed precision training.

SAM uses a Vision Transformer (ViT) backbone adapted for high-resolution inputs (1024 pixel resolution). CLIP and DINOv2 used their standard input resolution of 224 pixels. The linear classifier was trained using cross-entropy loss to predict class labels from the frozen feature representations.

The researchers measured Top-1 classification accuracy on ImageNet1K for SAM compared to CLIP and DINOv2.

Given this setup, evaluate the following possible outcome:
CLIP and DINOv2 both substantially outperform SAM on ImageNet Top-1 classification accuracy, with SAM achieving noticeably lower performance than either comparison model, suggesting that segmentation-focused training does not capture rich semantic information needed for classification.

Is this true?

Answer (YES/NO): YES